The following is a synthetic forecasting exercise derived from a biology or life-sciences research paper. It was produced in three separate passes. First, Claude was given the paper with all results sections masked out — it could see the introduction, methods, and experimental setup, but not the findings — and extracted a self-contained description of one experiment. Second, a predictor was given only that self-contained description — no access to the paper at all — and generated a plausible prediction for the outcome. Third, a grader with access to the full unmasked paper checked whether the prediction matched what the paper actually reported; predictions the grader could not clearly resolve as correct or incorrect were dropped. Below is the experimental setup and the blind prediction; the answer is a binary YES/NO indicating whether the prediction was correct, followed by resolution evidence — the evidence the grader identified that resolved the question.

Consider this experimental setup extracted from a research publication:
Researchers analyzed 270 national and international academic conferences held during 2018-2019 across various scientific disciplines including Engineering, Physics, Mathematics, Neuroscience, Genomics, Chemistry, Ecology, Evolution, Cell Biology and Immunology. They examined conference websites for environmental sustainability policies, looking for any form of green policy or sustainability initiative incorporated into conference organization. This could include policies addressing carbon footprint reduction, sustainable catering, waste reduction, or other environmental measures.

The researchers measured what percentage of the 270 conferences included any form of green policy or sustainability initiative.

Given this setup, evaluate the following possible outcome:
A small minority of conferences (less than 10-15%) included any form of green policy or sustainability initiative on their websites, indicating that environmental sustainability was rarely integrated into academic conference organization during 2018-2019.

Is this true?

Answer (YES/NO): YES